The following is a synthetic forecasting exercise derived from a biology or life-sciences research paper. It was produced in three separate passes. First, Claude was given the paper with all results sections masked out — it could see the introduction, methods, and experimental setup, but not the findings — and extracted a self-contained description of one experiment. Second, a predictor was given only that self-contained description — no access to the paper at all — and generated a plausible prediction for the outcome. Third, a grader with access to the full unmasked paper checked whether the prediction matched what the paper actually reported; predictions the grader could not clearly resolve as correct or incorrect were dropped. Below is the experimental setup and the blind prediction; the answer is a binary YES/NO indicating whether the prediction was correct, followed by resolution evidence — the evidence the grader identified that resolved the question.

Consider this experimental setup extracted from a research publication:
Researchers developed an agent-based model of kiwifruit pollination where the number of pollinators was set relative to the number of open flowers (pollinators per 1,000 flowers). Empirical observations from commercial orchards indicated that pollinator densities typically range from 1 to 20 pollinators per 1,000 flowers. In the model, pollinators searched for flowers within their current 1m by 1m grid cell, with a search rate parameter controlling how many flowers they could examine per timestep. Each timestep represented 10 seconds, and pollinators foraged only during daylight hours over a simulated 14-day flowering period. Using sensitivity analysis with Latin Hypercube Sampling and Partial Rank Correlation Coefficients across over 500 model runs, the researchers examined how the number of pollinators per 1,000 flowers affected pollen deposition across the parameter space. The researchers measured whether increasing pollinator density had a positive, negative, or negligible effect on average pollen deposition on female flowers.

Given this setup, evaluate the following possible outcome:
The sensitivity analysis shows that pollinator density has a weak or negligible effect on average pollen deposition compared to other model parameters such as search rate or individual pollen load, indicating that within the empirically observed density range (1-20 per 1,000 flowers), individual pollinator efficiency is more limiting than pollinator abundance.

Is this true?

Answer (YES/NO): NO